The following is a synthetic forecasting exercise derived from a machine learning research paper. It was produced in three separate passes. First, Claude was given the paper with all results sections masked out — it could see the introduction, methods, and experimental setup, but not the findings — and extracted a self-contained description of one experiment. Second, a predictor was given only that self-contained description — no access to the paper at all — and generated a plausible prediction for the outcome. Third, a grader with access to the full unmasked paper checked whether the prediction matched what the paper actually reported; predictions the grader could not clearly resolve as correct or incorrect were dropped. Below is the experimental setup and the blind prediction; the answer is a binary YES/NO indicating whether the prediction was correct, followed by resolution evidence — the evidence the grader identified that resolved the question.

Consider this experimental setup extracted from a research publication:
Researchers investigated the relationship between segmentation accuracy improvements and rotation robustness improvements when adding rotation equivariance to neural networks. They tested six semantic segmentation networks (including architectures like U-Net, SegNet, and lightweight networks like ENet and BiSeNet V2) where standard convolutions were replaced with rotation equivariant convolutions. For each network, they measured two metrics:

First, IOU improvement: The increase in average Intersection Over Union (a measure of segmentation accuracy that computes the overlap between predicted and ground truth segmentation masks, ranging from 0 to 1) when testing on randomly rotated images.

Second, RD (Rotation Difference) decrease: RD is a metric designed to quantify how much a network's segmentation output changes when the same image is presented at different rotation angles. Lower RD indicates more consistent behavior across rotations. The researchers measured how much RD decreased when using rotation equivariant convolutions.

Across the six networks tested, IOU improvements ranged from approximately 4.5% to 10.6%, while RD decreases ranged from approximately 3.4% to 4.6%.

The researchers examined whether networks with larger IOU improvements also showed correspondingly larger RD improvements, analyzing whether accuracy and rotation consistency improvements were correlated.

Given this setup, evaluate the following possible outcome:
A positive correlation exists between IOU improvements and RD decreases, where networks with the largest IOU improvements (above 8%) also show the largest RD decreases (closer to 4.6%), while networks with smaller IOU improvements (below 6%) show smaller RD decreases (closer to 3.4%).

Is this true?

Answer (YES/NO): NO